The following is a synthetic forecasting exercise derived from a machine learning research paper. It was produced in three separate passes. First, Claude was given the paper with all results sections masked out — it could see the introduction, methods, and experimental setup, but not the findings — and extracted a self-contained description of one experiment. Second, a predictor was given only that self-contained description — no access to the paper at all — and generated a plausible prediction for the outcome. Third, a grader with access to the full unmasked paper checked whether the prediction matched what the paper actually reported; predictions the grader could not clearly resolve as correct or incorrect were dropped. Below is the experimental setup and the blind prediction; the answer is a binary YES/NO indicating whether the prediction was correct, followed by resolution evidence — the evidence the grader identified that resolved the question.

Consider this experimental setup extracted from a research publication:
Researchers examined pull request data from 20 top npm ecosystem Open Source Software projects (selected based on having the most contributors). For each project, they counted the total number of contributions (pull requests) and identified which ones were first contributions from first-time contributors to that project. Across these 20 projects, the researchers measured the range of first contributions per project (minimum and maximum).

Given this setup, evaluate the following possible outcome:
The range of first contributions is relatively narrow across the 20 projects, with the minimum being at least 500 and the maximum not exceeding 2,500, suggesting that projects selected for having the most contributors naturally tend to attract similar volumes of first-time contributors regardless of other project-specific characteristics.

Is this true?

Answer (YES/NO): NO